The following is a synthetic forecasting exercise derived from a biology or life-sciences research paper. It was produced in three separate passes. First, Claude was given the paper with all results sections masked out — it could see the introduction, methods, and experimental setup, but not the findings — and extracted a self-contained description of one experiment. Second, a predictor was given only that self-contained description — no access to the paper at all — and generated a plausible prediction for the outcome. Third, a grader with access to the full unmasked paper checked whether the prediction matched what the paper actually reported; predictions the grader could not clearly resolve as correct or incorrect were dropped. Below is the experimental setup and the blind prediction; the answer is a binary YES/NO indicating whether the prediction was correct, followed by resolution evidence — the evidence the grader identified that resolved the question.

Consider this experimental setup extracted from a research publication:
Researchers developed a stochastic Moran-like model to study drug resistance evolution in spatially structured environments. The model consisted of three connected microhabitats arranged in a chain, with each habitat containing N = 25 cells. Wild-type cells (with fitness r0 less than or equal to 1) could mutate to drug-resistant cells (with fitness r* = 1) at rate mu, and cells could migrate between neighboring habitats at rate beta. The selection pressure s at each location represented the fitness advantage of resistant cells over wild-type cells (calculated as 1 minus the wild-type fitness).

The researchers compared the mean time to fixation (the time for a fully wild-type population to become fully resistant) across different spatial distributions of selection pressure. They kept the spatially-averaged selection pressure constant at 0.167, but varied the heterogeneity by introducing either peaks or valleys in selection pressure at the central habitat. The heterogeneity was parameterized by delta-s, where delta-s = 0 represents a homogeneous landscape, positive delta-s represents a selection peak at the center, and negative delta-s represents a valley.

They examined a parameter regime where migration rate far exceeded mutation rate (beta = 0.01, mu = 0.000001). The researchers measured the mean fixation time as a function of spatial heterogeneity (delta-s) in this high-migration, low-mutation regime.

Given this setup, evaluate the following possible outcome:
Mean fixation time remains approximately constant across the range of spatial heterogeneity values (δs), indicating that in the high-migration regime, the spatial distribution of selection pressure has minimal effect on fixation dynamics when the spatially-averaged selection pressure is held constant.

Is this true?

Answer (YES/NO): NO